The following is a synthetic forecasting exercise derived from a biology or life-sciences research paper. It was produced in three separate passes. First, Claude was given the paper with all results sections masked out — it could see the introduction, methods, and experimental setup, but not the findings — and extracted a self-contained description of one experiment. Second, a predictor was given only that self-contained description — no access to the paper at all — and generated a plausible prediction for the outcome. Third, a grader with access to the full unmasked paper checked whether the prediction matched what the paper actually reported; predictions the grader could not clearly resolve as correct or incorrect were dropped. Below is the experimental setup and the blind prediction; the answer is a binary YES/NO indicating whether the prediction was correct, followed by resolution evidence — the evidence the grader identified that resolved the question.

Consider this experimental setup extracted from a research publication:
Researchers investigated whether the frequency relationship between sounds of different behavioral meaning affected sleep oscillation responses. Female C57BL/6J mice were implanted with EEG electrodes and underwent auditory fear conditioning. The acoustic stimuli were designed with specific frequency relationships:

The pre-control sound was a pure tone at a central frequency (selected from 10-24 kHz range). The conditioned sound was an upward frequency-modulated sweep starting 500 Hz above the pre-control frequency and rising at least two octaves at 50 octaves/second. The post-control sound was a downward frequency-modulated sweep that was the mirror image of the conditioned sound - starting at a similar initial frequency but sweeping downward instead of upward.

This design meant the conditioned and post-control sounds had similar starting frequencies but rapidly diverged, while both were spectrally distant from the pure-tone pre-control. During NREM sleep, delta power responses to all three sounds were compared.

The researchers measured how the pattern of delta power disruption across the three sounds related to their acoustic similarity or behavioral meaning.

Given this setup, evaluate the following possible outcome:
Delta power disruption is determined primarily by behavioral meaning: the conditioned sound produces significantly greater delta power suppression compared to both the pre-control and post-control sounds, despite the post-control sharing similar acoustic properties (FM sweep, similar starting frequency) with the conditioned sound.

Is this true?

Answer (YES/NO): NO